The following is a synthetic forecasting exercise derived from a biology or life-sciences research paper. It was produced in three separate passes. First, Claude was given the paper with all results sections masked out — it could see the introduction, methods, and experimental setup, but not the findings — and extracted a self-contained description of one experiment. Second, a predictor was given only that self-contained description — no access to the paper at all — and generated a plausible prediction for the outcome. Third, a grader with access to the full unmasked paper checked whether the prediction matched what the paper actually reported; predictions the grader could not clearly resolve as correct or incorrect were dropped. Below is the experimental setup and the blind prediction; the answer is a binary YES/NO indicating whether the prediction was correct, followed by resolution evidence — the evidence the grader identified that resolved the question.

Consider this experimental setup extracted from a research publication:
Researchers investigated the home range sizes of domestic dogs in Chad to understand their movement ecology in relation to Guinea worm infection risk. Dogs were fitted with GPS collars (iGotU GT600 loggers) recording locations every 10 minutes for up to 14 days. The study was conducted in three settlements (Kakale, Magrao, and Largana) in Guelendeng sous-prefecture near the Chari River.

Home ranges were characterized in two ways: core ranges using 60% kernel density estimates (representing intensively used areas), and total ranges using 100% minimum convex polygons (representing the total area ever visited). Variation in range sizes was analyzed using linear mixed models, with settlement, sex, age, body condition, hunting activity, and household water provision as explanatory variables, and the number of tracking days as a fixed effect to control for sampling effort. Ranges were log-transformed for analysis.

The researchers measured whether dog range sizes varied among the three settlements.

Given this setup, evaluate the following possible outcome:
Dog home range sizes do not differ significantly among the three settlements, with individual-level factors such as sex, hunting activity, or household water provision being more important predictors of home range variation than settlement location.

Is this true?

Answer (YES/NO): NO